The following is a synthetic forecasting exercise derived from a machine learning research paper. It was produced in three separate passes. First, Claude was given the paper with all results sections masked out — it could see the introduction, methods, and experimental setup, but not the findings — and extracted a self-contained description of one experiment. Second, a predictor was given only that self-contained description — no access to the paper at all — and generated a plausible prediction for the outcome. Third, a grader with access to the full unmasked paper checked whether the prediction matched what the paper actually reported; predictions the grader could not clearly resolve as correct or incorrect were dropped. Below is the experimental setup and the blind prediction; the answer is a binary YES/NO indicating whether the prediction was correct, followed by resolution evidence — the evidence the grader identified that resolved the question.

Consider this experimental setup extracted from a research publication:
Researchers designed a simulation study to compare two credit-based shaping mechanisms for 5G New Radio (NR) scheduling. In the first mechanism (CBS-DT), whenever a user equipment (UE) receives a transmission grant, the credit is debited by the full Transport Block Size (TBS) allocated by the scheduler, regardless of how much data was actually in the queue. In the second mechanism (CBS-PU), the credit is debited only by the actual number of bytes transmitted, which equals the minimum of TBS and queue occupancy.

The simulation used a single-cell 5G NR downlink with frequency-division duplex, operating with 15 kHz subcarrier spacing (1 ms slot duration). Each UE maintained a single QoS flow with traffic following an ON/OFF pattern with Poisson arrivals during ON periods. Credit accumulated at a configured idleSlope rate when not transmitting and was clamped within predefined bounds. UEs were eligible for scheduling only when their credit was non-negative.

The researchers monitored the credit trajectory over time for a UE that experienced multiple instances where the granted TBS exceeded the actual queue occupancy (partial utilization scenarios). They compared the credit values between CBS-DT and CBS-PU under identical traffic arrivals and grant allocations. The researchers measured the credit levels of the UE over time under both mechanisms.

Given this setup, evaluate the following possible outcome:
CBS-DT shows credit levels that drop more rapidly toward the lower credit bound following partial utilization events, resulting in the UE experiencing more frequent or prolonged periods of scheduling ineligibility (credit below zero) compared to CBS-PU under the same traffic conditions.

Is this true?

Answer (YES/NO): YES